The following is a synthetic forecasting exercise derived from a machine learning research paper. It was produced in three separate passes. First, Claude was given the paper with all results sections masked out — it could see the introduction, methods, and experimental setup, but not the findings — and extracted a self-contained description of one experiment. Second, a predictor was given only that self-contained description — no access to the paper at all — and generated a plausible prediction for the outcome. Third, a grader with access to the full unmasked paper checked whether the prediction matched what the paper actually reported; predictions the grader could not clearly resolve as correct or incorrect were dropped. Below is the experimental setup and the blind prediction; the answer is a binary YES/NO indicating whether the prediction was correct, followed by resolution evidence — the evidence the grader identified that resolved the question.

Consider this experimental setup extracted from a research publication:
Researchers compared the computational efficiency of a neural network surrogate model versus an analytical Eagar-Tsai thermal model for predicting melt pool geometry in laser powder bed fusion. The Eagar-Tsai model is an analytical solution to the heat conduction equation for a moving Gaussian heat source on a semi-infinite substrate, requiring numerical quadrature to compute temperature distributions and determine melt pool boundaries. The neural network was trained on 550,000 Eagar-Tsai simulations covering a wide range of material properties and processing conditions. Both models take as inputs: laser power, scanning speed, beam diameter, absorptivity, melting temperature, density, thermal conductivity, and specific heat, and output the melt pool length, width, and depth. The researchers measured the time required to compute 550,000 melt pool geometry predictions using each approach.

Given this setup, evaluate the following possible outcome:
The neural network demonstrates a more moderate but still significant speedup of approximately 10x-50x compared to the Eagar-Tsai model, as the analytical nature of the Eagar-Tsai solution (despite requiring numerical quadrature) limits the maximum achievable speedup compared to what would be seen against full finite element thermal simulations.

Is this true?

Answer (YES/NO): NO